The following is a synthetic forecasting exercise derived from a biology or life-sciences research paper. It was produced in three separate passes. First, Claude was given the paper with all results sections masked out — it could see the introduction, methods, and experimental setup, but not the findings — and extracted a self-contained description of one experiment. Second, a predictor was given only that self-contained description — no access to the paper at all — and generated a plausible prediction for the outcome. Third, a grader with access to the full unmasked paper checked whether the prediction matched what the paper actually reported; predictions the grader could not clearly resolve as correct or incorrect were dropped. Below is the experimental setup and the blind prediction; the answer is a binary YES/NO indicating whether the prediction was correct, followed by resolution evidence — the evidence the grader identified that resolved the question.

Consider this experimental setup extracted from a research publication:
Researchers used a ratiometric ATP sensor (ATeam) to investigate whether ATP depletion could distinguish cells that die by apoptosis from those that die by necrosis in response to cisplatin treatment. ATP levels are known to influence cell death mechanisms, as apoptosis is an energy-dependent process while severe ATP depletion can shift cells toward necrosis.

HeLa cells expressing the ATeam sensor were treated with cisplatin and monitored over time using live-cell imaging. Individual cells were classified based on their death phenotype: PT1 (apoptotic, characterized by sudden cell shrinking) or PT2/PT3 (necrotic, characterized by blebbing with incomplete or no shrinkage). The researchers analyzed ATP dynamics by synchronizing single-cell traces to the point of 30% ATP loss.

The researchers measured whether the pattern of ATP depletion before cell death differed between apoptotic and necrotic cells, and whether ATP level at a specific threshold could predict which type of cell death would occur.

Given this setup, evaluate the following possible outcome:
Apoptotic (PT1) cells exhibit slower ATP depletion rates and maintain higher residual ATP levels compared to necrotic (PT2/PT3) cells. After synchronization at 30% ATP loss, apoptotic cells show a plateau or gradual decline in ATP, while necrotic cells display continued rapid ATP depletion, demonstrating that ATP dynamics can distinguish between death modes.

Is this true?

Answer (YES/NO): NO